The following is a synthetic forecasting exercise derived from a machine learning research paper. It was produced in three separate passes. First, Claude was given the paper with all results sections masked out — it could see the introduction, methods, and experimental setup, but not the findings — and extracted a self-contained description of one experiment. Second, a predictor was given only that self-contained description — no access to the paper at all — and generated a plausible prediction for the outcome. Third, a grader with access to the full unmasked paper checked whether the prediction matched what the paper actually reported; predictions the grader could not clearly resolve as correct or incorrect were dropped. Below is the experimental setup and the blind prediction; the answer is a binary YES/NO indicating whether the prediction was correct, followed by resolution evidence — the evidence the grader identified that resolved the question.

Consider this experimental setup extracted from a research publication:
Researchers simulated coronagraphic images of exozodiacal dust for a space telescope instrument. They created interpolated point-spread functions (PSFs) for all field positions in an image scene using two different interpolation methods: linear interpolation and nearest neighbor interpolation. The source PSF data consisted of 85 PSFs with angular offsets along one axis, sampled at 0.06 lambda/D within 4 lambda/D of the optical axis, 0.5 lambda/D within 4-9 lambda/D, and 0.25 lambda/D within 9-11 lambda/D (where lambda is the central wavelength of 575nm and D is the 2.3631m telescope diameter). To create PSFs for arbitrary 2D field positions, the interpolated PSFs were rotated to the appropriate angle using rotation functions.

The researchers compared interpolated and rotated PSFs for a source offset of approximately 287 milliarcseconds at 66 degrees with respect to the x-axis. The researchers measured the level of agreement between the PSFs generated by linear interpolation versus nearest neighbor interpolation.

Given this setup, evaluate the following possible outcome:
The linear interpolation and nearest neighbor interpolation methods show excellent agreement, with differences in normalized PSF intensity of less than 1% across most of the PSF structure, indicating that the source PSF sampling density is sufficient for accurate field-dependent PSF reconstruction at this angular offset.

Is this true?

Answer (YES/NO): NO